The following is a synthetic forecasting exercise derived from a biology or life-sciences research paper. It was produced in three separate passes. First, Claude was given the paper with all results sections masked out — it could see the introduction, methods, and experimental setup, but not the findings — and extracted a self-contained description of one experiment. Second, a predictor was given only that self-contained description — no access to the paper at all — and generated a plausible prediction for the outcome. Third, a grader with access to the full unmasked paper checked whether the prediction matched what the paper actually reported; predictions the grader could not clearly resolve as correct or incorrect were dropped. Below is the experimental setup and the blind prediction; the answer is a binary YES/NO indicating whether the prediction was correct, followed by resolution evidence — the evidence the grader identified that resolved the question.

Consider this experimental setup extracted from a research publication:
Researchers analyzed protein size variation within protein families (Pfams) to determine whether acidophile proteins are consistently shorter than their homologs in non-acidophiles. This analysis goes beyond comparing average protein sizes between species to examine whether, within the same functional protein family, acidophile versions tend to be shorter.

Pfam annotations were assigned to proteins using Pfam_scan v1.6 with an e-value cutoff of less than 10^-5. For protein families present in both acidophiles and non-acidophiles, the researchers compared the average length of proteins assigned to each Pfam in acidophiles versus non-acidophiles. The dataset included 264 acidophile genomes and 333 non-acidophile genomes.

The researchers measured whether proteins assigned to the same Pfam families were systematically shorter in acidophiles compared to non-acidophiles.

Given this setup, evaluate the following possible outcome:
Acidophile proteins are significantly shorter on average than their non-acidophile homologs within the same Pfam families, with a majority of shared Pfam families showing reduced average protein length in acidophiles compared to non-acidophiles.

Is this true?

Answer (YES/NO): YES